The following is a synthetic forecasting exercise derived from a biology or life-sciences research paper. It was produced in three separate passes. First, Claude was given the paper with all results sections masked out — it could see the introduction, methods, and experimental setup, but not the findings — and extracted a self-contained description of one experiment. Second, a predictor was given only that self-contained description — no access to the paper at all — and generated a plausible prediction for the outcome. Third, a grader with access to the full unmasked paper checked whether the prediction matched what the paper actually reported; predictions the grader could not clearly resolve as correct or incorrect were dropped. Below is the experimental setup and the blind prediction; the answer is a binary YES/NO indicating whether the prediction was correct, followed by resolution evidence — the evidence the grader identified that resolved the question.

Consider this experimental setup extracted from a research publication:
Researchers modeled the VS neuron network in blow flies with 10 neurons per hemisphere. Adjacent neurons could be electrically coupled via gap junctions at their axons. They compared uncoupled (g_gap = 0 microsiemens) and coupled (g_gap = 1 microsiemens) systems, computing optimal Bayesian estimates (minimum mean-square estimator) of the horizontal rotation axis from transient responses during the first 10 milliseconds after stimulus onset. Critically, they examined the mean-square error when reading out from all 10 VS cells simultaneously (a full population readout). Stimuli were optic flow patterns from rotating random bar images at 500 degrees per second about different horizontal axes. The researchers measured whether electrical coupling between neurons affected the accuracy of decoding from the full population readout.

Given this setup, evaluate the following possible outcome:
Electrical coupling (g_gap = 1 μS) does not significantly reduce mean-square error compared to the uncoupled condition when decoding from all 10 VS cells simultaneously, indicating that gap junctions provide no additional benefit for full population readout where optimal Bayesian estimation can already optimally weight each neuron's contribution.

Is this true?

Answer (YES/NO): YES